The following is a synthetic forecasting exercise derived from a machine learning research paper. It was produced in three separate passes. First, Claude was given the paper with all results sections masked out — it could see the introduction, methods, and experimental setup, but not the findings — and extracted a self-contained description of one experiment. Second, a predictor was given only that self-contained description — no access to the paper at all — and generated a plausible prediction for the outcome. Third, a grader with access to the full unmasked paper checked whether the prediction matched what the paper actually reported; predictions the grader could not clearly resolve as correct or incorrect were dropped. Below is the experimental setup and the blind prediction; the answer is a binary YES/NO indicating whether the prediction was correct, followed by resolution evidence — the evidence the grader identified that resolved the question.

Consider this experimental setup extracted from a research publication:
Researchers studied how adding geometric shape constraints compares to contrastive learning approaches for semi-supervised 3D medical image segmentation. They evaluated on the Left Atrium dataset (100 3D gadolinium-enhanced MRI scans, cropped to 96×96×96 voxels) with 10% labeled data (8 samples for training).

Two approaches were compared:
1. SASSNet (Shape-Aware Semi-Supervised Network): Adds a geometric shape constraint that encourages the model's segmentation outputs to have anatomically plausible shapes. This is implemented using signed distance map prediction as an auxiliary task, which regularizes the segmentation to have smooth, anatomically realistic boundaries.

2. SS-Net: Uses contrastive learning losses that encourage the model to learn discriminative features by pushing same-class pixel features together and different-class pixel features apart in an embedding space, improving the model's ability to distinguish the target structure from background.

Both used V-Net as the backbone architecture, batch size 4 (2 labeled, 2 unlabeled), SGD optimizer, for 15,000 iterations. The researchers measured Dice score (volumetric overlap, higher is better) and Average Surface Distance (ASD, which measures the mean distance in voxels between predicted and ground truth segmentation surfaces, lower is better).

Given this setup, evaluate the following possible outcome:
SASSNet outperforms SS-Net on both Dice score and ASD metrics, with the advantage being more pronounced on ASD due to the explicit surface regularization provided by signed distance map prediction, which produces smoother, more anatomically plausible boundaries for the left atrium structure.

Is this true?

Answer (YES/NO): NO